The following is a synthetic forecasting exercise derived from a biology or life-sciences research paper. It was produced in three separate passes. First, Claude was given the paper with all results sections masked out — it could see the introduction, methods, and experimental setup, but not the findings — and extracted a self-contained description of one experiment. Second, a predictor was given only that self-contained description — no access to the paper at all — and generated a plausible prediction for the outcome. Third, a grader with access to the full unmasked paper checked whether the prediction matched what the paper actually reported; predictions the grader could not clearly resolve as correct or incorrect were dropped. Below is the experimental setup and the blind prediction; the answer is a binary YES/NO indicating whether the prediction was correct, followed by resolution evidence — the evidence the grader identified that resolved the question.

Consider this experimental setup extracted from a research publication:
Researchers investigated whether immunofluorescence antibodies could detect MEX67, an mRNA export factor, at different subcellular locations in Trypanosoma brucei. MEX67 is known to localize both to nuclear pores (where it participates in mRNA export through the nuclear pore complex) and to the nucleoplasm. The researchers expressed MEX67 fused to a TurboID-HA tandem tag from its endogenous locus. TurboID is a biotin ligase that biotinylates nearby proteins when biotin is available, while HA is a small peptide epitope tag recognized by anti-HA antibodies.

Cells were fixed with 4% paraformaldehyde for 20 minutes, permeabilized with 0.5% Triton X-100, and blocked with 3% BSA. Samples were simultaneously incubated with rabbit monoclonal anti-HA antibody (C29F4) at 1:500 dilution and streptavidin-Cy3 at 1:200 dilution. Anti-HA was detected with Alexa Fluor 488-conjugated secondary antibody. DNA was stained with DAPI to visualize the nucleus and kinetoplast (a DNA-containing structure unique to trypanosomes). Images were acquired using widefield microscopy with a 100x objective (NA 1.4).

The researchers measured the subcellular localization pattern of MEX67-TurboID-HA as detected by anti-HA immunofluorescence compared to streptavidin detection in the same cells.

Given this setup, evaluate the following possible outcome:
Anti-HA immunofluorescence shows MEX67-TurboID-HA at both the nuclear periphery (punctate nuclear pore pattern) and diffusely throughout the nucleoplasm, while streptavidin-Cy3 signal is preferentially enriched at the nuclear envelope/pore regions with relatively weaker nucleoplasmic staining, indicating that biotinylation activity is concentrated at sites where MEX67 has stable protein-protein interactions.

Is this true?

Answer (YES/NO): NO